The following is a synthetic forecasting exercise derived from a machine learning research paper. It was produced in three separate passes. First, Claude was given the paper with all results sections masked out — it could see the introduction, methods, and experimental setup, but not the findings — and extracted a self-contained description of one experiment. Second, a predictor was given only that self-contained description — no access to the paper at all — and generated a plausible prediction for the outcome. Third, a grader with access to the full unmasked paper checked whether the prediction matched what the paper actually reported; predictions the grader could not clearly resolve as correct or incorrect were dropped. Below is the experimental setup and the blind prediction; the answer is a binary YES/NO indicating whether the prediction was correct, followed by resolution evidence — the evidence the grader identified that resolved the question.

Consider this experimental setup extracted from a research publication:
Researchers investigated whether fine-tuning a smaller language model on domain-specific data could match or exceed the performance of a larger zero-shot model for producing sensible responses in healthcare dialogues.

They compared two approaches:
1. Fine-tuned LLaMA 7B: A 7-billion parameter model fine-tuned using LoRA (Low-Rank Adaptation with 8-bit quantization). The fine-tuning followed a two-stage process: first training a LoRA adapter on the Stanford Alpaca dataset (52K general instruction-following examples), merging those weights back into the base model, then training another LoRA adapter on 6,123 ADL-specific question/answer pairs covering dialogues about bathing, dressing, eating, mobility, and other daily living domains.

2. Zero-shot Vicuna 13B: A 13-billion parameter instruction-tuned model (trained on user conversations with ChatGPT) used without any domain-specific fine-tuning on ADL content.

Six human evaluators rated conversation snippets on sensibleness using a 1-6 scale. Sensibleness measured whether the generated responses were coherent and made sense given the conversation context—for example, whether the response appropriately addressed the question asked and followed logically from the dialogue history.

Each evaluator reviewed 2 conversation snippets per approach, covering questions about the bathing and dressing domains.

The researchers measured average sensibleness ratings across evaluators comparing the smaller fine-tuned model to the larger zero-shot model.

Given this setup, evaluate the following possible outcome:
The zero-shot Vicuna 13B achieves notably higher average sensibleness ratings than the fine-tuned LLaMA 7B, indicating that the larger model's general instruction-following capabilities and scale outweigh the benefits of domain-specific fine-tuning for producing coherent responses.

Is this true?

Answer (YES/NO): YES